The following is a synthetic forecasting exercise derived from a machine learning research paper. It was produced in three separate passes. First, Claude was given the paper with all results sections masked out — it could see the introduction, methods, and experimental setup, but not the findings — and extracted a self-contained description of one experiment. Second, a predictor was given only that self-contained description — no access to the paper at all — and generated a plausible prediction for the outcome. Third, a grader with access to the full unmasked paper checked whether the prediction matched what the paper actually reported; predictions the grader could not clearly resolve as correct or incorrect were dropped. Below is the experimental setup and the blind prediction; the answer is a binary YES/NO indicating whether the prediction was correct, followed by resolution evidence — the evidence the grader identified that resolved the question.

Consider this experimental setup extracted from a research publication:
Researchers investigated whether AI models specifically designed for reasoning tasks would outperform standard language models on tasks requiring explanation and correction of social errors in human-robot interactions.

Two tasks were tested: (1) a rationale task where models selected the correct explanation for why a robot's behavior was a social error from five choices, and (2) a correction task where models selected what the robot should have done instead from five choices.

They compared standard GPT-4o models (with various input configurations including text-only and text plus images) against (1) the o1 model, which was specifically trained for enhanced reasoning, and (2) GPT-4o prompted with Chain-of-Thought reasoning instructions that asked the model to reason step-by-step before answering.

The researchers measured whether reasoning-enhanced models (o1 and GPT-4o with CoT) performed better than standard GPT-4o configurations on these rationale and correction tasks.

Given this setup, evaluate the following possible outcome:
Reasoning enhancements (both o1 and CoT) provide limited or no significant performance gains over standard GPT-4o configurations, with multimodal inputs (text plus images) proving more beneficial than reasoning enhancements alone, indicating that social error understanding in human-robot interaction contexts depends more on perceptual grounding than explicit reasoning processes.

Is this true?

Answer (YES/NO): NO